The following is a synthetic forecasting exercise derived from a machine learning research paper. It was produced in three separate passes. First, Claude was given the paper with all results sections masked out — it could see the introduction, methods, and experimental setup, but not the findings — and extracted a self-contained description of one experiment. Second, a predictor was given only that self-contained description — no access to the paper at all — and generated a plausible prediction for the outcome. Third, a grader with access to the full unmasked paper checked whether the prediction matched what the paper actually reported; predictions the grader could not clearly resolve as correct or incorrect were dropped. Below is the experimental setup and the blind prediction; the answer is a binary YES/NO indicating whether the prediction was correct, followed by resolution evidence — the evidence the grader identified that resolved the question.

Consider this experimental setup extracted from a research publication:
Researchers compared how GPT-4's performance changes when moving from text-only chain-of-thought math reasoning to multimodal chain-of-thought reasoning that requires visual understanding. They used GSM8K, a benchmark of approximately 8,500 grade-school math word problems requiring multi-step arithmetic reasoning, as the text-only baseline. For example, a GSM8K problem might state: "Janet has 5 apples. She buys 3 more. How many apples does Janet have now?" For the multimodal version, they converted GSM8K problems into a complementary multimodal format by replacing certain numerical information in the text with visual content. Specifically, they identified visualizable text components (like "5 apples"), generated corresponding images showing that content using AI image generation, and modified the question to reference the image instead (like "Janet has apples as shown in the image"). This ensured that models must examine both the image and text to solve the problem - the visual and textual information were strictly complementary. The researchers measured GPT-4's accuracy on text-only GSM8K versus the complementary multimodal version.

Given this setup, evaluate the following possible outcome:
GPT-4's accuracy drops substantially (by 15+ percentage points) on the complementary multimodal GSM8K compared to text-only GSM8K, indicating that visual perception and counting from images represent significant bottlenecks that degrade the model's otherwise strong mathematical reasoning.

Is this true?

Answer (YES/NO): YES